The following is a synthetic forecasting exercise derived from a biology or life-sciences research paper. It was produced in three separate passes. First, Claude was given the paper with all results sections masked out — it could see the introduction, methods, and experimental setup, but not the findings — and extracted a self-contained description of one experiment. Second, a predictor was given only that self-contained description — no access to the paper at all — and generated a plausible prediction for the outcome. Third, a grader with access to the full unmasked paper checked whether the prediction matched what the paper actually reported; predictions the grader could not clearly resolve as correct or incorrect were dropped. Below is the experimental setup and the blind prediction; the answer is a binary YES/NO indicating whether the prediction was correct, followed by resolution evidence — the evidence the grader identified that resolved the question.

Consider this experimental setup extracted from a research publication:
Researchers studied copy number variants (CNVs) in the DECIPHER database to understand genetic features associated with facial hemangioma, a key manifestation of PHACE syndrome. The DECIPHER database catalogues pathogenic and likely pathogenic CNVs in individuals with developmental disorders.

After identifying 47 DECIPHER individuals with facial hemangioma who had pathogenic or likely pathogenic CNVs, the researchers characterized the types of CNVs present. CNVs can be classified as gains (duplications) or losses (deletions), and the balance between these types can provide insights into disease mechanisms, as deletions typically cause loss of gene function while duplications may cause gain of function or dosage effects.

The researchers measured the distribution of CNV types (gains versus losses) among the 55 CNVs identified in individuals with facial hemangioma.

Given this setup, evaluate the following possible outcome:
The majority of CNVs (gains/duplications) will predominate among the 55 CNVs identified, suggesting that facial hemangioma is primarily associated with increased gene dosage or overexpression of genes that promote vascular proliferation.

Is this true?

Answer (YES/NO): NO